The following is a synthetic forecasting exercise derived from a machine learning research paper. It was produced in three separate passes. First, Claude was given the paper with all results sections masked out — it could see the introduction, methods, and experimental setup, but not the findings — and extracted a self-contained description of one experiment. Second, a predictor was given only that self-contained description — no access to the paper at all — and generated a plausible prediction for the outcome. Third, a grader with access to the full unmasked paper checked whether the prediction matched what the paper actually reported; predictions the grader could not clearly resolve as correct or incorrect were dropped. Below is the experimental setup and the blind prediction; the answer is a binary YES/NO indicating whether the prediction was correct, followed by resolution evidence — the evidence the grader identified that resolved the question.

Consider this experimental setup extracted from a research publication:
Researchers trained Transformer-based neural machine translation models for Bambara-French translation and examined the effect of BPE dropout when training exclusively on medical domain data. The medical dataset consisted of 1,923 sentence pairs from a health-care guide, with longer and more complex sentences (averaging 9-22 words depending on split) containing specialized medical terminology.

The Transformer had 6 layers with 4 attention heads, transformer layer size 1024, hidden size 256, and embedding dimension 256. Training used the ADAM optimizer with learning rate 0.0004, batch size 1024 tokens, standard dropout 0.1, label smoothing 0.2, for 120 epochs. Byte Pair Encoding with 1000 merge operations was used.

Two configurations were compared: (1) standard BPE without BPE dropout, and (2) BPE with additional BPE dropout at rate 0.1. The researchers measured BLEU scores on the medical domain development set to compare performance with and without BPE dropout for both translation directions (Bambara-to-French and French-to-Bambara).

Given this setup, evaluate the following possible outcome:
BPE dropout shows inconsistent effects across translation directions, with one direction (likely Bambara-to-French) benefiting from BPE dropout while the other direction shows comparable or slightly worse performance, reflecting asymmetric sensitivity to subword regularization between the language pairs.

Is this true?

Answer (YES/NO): NO